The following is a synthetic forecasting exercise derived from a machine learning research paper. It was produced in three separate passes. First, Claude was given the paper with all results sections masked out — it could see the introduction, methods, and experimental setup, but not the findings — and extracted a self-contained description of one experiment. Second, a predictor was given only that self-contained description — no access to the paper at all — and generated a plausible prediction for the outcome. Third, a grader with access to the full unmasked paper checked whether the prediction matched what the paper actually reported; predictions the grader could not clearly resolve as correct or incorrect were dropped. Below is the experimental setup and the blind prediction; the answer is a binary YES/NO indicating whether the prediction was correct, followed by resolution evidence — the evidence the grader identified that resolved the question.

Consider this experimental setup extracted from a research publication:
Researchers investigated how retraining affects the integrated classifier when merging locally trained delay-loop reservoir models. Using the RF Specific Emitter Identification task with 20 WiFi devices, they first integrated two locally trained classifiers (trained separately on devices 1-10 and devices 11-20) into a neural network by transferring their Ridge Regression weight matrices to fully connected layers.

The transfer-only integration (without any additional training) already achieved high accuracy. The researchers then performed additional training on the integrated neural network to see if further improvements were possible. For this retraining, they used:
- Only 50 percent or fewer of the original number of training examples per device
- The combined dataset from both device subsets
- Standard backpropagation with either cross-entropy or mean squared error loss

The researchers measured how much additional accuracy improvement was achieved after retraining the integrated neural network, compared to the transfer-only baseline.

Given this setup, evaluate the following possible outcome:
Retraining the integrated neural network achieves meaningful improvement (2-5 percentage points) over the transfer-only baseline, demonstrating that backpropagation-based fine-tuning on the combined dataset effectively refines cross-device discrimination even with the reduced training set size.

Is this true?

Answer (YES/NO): NO